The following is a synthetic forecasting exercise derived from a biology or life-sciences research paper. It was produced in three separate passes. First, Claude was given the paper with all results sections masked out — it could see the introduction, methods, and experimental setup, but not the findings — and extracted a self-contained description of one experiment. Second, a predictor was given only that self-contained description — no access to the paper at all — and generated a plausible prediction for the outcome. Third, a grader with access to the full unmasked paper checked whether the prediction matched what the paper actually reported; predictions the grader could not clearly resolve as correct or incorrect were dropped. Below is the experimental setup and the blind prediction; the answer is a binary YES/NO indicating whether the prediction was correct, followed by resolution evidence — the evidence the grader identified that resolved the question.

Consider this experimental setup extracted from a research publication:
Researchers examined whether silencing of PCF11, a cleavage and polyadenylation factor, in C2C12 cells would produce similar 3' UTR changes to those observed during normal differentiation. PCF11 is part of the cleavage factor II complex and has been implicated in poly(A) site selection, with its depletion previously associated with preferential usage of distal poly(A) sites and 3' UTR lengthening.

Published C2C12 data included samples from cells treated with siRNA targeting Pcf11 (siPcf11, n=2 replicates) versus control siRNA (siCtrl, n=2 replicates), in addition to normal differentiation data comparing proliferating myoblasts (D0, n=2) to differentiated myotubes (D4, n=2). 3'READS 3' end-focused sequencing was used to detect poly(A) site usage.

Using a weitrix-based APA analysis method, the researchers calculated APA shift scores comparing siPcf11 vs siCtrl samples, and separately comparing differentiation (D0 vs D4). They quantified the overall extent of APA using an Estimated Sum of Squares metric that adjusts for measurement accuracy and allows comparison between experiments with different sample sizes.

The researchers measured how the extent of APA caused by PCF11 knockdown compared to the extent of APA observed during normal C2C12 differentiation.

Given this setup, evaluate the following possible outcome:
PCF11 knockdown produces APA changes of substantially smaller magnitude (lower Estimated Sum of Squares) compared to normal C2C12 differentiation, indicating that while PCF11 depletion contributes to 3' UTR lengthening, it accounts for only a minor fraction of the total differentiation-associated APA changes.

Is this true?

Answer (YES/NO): NO